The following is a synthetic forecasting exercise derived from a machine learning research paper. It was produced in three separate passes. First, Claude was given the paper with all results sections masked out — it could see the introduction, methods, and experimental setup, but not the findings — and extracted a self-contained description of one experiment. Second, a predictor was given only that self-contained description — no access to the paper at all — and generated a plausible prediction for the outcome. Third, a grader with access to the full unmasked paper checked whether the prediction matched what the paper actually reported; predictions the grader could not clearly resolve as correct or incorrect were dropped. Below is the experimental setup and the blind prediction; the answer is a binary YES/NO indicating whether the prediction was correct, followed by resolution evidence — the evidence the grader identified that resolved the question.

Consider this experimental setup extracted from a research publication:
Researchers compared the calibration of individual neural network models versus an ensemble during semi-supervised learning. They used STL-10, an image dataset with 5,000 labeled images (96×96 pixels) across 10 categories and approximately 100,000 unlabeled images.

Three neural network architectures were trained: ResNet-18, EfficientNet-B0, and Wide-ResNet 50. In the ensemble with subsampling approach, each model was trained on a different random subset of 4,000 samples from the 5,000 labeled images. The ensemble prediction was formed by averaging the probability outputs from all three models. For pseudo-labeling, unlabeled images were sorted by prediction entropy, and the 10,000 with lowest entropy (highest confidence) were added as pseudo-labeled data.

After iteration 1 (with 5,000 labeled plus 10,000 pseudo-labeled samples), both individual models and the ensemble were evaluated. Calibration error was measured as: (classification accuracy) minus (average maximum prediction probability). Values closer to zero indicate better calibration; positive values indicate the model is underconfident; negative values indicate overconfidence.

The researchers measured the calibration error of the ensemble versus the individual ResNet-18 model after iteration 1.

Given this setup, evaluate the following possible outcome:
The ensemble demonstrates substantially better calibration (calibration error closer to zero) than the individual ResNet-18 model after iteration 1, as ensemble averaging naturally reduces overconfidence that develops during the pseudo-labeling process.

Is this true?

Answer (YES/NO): YES